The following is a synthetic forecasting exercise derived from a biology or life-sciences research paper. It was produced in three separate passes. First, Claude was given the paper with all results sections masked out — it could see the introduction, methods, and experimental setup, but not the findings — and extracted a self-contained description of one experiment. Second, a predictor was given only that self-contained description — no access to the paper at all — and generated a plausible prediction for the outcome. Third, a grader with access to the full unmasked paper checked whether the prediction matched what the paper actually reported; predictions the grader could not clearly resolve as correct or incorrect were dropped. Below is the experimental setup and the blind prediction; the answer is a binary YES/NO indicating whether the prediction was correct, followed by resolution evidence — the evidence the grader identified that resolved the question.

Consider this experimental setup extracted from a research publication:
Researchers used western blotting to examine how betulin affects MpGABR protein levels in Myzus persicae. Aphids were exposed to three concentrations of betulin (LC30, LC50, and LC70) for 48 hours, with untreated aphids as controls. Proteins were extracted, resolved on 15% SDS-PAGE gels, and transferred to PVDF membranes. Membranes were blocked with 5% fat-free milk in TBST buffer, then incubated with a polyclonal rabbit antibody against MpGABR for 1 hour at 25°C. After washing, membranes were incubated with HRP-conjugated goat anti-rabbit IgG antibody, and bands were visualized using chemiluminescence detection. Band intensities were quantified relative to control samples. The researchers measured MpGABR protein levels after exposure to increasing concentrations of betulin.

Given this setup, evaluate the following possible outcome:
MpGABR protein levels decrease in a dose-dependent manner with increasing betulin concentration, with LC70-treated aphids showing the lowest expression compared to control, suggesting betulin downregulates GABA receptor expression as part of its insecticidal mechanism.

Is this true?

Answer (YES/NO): YES